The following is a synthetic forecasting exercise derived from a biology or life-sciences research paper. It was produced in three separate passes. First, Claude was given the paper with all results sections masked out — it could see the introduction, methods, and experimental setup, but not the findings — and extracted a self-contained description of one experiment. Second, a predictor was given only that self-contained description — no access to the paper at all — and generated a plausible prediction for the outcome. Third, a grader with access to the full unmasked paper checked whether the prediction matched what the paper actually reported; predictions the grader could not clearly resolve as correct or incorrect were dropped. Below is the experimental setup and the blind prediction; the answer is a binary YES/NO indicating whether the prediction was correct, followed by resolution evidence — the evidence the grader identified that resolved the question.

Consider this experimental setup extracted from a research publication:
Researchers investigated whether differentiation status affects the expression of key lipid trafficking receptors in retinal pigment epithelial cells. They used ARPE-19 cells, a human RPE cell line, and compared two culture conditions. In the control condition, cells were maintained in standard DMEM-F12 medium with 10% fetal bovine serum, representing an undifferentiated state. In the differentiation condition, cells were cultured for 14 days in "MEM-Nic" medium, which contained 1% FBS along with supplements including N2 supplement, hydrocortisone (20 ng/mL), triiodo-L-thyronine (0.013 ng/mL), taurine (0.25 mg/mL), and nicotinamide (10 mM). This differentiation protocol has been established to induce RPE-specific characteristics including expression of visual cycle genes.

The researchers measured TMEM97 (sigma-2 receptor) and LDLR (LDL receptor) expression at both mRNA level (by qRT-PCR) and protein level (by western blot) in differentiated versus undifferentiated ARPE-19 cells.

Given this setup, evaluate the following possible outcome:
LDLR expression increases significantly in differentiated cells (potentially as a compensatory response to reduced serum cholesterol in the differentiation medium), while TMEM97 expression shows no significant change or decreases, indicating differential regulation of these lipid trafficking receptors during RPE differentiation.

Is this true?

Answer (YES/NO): NO